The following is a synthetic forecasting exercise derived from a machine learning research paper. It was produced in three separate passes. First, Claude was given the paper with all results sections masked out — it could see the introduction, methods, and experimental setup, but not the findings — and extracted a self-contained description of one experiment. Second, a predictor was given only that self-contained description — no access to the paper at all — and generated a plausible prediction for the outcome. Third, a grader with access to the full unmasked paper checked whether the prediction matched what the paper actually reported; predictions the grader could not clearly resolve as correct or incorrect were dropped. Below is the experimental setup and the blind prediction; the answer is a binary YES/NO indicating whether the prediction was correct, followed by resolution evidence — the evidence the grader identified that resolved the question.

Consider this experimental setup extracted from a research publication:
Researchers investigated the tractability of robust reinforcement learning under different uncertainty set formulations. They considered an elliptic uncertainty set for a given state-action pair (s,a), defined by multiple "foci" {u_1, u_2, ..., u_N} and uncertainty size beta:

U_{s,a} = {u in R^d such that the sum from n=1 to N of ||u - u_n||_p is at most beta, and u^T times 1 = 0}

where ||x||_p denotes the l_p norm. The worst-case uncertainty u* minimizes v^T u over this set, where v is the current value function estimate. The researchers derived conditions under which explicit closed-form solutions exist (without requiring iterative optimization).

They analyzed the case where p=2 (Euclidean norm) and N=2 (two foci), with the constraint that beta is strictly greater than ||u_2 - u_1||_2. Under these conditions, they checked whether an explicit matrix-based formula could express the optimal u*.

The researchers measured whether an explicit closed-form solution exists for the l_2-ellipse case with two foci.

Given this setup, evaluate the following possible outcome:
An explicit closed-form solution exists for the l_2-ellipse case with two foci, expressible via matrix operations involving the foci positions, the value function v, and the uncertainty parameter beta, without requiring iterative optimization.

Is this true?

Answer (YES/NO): YES